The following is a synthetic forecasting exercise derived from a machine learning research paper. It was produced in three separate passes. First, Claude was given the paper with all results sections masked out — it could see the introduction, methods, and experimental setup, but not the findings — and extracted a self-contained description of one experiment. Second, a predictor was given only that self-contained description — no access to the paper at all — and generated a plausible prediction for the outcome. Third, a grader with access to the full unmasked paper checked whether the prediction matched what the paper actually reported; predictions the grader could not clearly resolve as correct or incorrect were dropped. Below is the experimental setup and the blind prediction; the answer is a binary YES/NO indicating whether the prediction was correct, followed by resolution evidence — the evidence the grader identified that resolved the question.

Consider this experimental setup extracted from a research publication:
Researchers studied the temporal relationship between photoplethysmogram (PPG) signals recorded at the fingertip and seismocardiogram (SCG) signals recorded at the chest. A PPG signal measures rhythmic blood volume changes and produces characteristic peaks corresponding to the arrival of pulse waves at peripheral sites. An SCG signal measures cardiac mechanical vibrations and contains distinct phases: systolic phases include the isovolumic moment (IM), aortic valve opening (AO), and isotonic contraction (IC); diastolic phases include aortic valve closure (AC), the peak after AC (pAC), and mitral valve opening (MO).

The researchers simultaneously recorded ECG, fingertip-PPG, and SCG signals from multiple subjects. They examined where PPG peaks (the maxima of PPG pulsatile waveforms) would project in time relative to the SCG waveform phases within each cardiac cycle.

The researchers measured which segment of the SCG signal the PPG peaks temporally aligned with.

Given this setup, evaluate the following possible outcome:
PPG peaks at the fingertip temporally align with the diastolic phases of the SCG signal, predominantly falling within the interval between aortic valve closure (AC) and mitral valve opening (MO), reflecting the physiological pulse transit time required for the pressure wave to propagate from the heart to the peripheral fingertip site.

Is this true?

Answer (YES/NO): YES